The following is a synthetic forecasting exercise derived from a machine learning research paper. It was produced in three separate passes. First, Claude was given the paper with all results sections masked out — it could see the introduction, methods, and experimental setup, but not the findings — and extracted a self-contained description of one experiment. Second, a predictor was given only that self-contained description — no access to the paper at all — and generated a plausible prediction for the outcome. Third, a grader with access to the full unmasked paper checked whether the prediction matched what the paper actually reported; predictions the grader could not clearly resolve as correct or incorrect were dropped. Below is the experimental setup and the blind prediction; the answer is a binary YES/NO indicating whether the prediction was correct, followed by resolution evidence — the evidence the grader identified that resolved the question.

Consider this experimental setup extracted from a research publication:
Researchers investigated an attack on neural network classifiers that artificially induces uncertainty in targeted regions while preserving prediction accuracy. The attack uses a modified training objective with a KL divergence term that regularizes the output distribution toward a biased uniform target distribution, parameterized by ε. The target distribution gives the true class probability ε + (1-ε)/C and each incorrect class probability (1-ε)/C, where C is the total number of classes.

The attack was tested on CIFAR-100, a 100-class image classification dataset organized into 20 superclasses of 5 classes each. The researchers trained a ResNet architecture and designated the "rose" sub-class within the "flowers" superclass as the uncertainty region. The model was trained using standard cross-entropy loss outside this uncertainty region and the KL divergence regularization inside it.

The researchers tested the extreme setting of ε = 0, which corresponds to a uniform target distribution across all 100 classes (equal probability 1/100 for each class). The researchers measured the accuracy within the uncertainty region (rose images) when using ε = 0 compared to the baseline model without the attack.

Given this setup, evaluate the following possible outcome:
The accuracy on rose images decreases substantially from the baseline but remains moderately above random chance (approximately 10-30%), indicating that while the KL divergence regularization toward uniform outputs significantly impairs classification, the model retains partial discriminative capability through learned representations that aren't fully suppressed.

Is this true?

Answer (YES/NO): NO